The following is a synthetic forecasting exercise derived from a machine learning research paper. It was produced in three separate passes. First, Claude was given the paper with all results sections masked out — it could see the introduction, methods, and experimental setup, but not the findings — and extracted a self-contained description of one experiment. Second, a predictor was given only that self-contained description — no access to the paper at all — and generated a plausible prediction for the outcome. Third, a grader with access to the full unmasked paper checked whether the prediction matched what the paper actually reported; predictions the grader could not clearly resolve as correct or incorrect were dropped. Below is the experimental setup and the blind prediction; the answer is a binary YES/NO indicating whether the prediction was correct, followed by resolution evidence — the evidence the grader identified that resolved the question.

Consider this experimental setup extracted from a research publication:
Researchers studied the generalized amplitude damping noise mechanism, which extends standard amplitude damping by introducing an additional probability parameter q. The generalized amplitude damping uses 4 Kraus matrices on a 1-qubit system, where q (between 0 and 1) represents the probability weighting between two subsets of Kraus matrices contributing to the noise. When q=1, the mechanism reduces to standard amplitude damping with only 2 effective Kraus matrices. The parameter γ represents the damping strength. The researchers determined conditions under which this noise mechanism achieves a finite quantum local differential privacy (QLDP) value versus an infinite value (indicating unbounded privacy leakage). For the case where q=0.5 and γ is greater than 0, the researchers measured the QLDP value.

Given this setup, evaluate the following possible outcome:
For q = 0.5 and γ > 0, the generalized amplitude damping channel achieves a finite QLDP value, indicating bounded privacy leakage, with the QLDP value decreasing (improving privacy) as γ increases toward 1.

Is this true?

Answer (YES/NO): YES